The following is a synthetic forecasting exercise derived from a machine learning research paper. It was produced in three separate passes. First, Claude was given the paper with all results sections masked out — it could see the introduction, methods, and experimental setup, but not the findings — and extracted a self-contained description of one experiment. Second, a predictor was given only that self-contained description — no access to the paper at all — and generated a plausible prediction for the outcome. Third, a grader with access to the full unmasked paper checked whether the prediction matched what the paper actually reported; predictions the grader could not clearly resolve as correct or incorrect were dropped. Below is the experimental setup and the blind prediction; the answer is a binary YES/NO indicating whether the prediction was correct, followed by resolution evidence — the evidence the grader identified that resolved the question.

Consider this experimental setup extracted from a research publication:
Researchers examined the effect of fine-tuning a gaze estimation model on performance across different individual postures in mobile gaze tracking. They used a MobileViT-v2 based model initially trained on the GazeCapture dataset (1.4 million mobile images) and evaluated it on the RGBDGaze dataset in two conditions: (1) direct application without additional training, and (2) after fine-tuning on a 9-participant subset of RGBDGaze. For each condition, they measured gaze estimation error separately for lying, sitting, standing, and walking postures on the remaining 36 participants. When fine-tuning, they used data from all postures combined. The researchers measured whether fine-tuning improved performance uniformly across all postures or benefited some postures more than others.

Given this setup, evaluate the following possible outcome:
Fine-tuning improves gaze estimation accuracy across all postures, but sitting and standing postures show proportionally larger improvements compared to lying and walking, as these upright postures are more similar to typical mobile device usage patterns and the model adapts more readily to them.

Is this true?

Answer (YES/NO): NO